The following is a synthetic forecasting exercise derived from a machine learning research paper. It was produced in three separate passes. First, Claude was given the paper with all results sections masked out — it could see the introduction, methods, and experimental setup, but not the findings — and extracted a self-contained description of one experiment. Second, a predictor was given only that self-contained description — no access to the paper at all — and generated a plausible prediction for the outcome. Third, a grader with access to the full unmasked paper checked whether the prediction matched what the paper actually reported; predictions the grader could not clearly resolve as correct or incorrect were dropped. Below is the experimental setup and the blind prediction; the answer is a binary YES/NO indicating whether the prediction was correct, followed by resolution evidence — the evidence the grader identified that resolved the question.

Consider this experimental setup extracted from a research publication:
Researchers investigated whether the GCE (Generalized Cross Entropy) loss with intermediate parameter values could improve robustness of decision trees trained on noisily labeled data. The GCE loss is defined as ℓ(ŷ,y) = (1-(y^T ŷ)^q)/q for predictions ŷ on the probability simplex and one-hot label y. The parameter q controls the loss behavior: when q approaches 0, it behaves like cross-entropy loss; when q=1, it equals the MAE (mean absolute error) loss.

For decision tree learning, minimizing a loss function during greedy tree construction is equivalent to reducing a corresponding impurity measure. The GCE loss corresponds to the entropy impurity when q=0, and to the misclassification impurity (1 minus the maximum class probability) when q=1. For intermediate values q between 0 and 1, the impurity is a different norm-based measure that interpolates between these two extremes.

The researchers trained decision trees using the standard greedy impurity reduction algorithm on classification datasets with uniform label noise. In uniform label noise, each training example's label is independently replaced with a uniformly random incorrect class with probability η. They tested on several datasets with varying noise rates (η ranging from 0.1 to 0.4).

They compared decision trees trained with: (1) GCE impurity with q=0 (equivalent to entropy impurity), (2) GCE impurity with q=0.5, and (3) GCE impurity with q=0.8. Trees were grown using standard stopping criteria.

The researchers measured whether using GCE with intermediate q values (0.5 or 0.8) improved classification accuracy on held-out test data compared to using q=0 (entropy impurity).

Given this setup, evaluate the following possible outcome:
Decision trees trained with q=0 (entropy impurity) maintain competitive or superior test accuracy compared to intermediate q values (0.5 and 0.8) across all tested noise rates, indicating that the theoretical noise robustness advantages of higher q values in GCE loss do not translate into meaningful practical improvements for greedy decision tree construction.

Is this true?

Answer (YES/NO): YES